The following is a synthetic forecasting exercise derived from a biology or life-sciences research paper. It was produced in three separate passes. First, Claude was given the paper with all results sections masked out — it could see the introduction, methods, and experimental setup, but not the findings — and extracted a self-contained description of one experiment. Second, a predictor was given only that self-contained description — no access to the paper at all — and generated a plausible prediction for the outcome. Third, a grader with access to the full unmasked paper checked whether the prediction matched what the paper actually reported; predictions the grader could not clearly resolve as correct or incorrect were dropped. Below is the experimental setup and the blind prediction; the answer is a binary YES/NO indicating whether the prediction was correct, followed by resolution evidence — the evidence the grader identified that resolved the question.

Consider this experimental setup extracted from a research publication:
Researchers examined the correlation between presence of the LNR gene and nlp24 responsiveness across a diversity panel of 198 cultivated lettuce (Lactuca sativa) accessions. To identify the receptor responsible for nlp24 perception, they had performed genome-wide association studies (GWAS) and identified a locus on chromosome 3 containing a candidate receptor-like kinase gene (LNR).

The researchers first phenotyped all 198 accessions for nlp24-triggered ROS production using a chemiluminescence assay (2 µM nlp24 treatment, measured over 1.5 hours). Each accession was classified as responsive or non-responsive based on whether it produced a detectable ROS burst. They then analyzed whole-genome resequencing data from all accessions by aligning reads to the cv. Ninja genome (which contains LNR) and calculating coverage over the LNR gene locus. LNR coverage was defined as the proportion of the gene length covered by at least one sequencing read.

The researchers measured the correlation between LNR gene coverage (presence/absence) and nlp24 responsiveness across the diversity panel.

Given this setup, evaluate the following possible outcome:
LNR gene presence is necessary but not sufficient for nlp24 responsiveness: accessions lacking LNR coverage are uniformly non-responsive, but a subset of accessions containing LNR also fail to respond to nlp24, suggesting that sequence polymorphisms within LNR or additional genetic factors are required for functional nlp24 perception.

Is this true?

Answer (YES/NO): NO